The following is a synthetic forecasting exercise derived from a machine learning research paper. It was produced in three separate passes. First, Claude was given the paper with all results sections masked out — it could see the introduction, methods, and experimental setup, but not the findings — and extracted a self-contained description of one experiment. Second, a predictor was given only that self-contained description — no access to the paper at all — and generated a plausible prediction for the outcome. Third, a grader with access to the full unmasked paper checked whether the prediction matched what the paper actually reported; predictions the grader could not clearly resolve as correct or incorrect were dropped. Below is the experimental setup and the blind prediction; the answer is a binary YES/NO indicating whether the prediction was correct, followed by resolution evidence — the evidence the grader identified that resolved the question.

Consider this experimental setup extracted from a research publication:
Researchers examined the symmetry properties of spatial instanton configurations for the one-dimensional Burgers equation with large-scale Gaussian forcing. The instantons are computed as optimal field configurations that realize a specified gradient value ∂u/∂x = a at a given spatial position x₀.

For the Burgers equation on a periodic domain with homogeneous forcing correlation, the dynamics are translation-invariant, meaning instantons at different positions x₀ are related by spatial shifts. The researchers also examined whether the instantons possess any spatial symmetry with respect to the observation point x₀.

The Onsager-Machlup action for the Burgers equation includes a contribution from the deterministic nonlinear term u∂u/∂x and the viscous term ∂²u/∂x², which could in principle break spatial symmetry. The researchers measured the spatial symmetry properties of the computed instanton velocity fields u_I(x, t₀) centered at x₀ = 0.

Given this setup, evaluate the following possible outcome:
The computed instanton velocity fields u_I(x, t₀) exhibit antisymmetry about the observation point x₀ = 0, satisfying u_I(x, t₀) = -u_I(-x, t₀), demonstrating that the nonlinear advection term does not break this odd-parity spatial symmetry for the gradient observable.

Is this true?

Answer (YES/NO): YES